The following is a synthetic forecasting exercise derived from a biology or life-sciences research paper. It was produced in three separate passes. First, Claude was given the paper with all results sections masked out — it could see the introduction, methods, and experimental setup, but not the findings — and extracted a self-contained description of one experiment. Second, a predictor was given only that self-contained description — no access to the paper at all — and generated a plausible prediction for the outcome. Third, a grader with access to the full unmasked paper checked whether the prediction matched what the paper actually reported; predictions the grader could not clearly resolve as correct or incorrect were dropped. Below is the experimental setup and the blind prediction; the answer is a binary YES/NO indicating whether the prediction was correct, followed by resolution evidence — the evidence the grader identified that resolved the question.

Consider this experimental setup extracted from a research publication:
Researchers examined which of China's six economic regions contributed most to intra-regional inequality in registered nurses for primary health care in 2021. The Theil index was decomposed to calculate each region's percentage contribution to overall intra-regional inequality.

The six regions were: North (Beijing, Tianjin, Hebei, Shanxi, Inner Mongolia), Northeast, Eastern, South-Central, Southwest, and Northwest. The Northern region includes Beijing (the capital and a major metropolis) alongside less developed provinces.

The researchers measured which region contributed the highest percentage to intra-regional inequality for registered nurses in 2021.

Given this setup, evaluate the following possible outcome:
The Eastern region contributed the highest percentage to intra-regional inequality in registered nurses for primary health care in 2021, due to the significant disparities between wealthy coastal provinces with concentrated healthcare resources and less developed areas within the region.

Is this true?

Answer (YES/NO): NO